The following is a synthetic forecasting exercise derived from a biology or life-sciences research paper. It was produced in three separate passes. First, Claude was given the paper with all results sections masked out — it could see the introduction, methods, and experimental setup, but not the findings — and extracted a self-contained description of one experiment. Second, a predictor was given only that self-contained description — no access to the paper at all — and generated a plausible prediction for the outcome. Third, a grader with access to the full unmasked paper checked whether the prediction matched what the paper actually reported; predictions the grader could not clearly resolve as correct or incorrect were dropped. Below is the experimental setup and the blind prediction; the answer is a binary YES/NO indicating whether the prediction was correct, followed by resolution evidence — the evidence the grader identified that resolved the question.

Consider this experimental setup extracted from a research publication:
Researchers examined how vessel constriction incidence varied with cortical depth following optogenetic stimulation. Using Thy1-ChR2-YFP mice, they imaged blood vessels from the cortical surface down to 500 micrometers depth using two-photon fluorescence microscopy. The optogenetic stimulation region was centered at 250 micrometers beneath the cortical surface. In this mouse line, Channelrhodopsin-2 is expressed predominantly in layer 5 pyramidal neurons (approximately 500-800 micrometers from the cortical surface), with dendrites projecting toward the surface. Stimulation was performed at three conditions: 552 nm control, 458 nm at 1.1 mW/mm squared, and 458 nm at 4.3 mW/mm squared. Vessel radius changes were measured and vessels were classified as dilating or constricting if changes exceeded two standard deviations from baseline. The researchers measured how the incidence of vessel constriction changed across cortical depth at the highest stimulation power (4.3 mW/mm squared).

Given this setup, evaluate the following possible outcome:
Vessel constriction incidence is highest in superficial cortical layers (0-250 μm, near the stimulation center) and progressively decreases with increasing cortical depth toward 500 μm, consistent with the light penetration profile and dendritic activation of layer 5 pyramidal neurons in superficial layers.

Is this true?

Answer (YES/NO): NO